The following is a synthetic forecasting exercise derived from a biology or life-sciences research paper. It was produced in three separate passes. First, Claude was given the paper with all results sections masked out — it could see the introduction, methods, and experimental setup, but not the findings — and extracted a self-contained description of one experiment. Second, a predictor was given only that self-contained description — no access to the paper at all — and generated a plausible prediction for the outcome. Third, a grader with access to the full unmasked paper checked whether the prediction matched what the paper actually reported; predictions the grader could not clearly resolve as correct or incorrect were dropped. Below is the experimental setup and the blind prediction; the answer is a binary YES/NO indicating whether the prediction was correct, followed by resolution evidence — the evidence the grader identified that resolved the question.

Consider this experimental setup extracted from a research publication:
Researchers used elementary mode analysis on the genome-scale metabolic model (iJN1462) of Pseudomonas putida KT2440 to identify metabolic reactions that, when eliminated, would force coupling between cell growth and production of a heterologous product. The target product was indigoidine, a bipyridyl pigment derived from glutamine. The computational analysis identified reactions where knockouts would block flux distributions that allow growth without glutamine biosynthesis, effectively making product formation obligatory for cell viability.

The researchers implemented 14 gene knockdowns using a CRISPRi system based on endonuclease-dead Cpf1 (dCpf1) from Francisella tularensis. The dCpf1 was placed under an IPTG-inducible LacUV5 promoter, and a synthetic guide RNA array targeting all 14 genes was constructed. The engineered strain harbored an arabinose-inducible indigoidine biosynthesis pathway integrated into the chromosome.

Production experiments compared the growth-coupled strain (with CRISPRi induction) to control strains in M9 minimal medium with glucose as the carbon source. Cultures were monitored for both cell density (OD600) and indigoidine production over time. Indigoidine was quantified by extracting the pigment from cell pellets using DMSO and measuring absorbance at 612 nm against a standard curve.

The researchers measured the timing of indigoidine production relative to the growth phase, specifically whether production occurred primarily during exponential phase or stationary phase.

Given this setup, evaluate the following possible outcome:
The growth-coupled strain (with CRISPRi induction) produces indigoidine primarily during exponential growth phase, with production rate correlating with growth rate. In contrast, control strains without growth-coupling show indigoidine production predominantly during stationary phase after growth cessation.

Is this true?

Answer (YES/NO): YES